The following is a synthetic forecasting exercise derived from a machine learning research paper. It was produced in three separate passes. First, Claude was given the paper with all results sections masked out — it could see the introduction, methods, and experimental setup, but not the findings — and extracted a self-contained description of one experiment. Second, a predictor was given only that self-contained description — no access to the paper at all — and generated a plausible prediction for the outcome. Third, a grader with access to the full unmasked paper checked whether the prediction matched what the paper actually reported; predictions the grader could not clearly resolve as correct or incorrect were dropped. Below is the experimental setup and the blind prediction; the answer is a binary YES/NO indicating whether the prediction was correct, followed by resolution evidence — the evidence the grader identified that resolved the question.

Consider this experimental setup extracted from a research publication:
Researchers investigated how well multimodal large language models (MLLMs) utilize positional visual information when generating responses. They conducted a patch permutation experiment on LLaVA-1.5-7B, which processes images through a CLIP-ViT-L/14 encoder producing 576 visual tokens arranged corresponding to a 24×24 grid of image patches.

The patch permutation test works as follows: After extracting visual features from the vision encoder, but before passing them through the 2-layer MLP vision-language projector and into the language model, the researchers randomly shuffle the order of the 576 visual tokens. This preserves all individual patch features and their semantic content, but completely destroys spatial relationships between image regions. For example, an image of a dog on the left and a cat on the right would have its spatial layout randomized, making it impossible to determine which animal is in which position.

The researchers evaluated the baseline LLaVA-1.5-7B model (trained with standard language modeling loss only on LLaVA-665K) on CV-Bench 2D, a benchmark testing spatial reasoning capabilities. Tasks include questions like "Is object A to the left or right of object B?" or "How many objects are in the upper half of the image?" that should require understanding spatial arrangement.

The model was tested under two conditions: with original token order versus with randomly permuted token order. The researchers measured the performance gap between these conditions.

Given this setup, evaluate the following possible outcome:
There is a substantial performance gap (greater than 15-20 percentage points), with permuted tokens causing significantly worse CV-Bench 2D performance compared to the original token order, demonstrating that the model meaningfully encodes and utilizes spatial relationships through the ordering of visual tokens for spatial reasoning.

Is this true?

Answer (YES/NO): NO